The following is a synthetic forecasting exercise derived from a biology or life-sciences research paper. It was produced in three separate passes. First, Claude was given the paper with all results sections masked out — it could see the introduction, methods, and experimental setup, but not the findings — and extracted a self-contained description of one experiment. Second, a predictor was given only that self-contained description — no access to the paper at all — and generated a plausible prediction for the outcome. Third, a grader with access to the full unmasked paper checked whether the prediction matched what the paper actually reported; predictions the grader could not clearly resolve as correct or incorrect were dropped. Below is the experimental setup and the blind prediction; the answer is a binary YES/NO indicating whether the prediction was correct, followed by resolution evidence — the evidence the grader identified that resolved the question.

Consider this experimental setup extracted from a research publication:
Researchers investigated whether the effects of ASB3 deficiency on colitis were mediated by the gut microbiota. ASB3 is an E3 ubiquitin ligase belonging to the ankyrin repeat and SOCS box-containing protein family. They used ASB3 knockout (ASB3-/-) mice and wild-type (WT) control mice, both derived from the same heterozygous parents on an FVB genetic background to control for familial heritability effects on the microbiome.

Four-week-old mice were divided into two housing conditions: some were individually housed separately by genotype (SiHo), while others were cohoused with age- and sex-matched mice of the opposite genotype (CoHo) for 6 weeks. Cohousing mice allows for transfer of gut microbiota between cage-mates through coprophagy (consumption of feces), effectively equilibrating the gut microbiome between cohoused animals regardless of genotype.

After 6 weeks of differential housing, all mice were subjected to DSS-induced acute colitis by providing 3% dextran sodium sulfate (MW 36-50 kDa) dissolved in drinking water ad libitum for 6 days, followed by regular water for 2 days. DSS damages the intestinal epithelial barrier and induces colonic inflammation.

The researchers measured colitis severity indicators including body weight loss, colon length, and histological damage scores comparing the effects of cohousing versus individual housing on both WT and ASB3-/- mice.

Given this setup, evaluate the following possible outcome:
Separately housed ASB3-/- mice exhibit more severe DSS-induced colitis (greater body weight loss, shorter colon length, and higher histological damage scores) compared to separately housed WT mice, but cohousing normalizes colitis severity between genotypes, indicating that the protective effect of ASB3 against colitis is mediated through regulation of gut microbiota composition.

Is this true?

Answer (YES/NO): NO